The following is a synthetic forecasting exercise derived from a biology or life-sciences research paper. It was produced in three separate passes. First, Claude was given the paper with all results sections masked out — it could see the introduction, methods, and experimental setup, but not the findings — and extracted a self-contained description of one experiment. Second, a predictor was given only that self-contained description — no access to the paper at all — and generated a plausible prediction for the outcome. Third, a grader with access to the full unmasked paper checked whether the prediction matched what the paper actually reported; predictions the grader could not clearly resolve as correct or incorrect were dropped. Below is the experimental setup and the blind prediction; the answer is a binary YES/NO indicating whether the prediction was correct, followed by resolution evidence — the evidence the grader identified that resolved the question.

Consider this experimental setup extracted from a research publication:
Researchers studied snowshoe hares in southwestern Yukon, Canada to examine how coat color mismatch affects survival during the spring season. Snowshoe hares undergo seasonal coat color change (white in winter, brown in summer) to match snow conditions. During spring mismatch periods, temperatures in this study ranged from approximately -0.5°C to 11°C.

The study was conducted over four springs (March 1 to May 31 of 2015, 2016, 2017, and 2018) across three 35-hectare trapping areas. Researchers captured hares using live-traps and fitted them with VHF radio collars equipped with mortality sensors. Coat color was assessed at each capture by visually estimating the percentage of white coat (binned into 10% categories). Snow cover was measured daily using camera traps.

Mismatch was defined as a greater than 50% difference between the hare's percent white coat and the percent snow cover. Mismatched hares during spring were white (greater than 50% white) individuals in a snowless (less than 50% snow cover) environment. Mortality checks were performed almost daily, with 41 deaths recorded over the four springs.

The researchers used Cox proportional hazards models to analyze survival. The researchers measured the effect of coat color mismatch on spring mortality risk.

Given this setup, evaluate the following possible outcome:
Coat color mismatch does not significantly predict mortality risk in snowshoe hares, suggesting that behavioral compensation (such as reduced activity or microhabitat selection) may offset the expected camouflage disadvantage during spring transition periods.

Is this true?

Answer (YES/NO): NO